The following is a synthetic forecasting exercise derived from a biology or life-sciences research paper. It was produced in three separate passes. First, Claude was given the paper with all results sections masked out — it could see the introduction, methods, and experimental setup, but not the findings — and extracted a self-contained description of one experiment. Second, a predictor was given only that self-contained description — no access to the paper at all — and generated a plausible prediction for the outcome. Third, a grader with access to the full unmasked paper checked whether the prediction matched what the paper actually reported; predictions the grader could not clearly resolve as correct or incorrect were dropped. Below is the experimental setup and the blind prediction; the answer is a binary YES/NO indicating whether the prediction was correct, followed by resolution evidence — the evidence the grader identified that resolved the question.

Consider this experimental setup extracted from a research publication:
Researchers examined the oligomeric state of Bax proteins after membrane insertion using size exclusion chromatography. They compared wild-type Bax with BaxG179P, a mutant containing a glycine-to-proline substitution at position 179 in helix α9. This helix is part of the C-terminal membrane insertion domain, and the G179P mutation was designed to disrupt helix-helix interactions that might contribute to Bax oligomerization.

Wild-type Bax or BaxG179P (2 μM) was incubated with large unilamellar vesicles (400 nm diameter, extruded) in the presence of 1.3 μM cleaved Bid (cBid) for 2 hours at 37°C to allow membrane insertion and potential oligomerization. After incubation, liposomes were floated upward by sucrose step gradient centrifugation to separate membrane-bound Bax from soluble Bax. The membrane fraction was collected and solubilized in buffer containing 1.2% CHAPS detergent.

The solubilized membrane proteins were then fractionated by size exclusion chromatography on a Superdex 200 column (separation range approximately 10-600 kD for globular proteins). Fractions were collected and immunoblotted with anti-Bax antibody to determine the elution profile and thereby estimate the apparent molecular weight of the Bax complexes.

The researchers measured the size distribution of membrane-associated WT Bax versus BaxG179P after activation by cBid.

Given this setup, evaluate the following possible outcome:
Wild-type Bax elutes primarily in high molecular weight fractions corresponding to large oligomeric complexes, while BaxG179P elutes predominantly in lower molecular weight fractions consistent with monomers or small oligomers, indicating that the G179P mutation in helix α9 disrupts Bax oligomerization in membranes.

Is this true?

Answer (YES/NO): YES